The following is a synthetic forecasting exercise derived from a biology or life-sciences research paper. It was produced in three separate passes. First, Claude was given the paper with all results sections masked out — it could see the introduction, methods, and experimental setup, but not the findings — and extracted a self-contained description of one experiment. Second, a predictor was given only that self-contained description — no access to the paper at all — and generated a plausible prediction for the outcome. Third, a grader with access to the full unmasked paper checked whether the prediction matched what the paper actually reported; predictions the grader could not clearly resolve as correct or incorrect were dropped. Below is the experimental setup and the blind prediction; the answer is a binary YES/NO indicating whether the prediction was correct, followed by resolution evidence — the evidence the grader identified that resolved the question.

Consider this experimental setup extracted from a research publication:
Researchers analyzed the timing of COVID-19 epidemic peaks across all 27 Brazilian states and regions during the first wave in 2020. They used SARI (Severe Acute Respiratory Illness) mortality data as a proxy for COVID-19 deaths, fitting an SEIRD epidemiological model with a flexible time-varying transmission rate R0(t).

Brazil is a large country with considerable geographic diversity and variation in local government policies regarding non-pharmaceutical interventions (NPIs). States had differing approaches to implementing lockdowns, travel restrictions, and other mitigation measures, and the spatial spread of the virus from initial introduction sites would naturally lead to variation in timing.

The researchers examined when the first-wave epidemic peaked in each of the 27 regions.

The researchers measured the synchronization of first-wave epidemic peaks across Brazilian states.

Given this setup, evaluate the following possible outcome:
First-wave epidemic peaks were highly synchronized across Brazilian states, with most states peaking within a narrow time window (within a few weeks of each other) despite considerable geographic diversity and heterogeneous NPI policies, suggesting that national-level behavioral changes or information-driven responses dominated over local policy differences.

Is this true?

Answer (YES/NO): NO